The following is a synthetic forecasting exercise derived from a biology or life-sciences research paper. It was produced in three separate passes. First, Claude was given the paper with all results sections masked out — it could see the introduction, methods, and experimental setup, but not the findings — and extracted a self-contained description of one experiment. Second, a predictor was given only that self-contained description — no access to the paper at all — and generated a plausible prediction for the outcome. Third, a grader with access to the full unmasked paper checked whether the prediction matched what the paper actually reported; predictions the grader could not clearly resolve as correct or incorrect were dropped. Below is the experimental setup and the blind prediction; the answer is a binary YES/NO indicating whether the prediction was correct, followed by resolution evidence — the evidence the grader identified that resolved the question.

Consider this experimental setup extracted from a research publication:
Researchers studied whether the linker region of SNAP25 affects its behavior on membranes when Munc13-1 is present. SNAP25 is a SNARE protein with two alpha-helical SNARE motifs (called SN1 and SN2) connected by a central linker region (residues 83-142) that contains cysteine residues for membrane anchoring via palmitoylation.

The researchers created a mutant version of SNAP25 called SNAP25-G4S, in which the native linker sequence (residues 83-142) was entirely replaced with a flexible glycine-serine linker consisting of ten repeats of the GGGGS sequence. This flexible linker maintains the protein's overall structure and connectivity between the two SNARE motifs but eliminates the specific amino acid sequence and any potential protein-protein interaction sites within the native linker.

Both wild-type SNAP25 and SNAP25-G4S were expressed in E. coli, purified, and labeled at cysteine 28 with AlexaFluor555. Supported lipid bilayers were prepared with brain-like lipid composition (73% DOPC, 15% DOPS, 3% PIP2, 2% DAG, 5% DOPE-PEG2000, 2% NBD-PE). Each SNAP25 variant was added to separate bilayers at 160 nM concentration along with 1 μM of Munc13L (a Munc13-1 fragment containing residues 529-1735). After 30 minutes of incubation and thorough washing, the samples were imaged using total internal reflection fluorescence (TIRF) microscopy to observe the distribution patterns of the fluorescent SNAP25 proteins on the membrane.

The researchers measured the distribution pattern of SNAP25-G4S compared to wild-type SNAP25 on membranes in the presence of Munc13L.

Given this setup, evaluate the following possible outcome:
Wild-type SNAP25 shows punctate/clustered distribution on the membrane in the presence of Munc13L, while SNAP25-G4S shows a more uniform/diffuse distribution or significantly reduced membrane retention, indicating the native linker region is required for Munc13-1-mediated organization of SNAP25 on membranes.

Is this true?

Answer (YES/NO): YES